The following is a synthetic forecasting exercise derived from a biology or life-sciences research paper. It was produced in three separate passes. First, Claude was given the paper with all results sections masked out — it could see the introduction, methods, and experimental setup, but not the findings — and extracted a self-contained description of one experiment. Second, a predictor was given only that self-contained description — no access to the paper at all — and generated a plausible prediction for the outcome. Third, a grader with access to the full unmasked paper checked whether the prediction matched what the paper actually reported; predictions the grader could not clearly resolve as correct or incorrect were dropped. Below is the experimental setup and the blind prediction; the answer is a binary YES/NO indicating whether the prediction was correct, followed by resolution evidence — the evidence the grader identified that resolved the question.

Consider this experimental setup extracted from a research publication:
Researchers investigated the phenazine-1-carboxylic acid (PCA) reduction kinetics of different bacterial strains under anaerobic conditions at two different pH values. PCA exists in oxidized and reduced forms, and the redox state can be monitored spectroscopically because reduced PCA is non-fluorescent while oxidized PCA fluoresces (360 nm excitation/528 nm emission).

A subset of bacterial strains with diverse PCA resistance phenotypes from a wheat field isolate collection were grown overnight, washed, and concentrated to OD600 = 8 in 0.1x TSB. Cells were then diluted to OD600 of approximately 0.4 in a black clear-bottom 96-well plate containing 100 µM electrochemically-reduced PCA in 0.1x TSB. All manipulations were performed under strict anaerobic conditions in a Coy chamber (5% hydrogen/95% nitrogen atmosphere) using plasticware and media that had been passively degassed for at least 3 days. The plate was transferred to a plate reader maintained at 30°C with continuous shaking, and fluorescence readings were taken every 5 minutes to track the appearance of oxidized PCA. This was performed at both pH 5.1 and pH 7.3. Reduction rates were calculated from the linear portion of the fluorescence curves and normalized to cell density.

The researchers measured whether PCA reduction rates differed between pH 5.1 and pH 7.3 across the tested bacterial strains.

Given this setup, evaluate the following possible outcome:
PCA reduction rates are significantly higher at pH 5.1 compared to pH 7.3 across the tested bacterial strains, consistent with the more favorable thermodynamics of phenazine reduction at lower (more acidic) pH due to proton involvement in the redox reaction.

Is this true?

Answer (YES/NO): NO